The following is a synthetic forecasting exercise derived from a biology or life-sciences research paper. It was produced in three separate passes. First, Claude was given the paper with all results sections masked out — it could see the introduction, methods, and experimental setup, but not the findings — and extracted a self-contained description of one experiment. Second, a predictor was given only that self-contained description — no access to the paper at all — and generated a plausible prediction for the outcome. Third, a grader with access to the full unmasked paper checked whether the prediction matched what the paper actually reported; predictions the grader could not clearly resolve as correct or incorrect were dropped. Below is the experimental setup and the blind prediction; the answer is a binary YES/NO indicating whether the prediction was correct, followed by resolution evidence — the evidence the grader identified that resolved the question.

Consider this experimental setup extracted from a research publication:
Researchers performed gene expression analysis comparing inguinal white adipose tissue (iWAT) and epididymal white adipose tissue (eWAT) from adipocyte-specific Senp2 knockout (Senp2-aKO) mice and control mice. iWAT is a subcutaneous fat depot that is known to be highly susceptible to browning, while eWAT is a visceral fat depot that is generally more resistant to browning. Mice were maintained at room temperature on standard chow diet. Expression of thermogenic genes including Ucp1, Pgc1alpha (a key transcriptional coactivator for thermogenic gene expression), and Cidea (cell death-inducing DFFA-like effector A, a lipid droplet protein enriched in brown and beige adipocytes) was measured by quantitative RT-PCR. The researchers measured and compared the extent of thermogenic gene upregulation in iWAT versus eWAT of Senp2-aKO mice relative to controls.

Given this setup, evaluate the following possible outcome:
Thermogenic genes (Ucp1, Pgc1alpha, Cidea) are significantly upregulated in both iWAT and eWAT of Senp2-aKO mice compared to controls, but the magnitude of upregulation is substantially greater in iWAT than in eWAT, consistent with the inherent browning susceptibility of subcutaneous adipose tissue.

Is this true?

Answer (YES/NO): YES